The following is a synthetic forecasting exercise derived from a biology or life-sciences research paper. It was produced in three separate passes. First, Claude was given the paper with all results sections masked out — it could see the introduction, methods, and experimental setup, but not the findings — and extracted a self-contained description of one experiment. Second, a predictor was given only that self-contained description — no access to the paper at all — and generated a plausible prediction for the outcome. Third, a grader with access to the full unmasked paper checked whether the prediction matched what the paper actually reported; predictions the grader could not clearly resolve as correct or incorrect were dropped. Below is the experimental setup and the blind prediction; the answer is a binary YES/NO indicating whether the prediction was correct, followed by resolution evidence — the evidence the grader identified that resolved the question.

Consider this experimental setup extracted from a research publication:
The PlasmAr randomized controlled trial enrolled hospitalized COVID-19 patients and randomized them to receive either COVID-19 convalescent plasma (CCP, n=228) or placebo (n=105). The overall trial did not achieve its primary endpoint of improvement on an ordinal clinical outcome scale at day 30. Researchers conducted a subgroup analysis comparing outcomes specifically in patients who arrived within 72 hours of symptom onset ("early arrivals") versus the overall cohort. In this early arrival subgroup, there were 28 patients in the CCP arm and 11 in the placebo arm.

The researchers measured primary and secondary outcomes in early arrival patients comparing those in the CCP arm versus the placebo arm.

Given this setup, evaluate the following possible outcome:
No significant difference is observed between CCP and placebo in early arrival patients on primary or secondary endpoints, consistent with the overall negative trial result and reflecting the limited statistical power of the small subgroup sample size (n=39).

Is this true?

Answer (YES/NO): NO